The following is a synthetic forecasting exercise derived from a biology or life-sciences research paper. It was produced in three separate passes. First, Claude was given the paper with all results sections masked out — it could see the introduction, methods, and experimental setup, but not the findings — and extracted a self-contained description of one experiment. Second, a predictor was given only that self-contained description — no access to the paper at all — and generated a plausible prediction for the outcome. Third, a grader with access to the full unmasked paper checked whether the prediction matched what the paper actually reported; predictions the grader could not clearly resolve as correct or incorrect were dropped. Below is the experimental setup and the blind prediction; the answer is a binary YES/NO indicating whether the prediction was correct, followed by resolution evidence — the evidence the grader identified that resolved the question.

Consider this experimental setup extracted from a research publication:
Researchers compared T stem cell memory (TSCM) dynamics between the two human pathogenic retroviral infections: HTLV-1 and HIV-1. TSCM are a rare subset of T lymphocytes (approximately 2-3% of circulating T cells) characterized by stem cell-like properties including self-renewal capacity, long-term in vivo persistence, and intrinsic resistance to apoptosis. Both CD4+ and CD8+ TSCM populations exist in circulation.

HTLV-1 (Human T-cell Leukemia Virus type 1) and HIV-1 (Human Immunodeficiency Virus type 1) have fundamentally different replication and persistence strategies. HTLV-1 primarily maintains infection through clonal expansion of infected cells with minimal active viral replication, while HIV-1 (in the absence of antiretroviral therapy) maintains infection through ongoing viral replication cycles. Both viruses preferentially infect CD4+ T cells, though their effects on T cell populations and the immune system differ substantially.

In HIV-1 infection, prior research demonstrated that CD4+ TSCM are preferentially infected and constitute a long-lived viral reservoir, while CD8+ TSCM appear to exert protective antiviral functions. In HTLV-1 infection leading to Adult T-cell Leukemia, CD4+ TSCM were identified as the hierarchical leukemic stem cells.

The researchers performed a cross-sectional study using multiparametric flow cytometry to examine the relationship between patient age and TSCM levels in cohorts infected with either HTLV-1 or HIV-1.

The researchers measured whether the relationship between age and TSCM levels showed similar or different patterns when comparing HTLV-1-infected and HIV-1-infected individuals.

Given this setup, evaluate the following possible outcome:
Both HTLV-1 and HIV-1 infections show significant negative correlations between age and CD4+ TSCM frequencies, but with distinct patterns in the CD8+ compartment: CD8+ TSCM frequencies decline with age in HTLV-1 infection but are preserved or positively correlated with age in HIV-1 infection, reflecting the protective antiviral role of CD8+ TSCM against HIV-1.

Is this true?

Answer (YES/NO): NO